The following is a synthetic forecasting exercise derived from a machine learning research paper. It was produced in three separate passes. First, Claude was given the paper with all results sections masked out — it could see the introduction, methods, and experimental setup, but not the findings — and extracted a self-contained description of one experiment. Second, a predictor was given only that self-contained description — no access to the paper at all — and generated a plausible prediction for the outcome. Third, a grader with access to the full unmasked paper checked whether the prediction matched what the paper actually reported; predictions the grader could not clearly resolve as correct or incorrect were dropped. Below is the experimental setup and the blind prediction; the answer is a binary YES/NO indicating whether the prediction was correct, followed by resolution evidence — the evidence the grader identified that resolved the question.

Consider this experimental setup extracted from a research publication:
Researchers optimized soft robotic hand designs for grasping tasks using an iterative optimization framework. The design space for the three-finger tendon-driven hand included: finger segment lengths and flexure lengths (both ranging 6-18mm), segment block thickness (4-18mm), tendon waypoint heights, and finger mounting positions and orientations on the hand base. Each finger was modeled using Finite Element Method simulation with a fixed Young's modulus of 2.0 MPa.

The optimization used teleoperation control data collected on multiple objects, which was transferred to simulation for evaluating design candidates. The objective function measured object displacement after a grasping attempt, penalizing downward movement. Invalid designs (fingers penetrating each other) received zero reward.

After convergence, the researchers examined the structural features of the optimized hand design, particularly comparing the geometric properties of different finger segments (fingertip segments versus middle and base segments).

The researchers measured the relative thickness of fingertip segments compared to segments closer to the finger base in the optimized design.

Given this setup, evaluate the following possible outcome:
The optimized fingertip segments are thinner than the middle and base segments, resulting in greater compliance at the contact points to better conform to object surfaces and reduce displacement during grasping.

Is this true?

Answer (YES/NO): NO